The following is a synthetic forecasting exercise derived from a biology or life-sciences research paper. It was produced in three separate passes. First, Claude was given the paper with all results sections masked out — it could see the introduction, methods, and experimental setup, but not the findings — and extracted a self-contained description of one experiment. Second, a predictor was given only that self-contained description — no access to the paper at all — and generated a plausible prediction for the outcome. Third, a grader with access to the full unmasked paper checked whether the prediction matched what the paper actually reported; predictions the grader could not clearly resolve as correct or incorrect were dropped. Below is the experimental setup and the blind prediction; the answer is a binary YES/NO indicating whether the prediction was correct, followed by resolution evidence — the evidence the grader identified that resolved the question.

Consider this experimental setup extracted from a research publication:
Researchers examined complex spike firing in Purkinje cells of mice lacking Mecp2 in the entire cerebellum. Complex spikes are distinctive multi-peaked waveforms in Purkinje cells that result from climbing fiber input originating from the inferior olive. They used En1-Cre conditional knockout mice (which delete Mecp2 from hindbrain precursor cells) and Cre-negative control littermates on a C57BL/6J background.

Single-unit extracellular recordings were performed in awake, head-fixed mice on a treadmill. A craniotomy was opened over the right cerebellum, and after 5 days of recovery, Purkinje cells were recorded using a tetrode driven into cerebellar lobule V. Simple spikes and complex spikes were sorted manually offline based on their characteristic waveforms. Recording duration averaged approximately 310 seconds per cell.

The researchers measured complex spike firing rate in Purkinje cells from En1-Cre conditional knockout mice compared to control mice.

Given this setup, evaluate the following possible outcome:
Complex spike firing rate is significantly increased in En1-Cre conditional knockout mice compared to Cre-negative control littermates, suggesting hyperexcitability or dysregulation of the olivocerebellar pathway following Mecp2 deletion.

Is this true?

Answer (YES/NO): NO